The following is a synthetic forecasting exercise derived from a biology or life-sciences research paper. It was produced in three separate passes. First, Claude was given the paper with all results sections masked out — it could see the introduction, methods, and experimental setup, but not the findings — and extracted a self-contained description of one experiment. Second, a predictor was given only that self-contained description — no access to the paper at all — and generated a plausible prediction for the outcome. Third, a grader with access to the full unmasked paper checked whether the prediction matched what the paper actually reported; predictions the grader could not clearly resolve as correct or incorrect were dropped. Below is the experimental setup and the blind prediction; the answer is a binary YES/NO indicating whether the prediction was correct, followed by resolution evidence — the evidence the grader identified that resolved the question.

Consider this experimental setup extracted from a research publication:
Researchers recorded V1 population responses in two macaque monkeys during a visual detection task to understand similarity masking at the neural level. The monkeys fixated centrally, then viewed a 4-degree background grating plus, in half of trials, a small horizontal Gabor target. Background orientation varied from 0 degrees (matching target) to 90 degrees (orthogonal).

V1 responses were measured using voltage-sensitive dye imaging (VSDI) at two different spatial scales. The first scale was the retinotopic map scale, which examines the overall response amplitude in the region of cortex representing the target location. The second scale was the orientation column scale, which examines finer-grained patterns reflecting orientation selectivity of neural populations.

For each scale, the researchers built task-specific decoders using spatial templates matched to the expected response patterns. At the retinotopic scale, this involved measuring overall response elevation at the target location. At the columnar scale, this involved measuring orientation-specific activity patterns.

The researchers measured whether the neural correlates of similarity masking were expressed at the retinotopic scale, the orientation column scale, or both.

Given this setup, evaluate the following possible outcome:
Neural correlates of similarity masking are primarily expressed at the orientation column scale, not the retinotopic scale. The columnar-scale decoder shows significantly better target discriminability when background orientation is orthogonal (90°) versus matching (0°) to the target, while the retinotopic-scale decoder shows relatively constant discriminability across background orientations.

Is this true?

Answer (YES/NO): NO